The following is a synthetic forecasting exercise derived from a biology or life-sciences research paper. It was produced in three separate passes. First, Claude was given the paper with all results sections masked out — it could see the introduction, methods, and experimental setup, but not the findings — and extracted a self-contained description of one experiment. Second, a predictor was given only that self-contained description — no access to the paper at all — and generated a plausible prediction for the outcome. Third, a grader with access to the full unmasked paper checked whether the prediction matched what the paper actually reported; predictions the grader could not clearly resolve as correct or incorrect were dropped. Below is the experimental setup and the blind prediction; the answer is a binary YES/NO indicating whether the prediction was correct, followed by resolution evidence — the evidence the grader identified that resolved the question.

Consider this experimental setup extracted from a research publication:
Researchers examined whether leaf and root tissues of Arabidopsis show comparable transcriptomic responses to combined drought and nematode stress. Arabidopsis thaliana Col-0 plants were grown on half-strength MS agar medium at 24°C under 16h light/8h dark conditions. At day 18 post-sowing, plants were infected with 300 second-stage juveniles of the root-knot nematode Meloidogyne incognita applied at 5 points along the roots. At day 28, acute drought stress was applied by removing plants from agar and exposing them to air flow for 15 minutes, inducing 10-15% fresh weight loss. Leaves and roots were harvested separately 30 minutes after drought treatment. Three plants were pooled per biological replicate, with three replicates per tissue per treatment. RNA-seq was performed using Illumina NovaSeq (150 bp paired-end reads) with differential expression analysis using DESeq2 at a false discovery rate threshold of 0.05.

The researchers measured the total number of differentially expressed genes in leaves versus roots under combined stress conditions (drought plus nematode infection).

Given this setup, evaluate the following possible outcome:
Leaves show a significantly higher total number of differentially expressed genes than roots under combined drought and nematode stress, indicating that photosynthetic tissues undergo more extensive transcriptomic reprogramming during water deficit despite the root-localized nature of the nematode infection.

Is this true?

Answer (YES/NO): NO